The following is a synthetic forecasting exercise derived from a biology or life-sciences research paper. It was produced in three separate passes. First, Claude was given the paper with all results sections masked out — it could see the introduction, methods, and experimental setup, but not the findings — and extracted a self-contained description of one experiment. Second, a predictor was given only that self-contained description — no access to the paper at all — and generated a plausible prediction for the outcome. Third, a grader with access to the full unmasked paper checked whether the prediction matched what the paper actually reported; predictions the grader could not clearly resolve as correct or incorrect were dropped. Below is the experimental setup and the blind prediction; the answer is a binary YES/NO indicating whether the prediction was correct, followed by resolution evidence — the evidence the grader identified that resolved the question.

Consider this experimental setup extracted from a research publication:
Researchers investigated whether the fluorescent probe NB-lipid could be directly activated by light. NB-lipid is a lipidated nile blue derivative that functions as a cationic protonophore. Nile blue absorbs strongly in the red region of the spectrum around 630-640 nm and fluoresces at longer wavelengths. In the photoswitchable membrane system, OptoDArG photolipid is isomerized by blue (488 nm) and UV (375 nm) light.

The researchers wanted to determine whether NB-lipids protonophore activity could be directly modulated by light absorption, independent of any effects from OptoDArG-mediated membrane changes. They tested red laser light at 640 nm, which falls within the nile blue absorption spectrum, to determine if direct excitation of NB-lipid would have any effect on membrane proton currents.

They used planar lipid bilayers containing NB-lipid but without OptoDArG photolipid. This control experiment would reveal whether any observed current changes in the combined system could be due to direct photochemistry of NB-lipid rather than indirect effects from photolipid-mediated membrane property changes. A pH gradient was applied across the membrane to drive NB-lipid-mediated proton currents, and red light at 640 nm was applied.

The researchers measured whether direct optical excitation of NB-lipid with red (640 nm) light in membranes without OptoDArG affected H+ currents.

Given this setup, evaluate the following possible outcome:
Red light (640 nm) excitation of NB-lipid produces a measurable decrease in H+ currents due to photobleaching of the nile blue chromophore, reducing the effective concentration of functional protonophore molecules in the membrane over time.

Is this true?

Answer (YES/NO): NO